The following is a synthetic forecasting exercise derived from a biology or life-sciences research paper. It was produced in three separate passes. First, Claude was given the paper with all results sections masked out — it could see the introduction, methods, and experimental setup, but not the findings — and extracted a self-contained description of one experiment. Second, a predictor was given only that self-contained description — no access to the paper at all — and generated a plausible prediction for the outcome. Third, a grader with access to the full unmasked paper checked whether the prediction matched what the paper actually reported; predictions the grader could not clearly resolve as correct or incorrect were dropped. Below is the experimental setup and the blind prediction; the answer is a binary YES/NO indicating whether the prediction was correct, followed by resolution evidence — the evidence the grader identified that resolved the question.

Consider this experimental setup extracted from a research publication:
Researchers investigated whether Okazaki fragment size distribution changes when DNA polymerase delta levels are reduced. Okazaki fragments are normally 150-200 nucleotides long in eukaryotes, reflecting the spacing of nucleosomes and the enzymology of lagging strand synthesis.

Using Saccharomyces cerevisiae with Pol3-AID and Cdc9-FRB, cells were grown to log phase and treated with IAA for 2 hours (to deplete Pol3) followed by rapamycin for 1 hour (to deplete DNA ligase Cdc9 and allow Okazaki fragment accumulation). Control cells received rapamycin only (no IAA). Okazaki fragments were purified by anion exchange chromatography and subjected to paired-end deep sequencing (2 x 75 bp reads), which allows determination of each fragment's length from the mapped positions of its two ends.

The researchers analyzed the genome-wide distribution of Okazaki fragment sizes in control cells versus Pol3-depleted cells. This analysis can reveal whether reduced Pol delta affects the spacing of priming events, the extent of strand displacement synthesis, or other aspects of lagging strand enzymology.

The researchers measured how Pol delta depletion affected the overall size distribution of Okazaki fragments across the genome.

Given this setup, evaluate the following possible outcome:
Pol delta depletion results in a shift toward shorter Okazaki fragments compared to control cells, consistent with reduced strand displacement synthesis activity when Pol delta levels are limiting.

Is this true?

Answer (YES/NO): NO